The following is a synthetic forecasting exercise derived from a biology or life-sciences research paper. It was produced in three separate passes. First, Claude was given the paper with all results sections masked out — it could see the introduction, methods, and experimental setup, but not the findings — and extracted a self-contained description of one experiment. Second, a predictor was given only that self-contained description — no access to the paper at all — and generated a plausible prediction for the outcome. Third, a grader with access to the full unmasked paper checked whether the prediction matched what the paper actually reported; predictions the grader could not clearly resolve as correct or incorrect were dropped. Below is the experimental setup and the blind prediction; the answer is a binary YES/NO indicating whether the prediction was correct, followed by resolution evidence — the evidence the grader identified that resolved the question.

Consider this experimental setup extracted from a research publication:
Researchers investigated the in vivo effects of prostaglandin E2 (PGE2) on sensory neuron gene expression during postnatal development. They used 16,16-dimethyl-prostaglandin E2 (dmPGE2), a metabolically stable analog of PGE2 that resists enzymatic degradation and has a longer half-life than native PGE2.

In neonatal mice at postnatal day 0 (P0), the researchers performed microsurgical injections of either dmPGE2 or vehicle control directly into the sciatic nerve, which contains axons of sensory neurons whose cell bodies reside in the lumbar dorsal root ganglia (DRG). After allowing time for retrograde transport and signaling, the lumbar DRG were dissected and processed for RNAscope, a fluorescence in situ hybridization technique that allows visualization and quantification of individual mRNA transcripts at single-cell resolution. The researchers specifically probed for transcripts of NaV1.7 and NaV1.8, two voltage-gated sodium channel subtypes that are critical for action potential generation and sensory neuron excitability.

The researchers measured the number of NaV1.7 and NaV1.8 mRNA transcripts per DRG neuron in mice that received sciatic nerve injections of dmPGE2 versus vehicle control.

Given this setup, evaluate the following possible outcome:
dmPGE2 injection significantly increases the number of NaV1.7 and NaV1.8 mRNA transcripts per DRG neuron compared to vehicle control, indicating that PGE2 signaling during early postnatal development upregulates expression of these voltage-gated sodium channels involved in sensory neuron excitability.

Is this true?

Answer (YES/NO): YES